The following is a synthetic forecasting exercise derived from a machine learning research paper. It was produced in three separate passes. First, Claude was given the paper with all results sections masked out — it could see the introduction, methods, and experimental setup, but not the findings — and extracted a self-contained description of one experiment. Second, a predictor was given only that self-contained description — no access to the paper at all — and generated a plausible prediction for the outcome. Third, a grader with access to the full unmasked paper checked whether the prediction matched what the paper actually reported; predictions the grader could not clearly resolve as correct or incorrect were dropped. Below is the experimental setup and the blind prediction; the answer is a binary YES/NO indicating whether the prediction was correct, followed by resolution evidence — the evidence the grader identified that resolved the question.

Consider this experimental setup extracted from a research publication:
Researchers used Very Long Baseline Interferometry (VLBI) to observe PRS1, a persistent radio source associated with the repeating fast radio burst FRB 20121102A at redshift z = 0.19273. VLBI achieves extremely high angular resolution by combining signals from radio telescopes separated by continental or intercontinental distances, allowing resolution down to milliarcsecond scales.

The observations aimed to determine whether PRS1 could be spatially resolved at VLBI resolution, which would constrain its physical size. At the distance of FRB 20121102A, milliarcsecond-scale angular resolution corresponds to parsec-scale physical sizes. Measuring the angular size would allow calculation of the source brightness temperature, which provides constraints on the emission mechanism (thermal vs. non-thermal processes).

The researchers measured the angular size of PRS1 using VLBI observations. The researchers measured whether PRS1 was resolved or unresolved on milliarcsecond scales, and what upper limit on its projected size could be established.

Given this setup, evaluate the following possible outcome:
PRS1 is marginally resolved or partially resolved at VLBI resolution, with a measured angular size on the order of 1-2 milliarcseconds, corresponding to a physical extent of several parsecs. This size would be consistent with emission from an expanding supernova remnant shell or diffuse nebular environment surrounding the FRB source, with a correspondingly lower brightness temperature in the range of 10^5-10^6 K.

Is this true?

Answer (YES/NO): NO